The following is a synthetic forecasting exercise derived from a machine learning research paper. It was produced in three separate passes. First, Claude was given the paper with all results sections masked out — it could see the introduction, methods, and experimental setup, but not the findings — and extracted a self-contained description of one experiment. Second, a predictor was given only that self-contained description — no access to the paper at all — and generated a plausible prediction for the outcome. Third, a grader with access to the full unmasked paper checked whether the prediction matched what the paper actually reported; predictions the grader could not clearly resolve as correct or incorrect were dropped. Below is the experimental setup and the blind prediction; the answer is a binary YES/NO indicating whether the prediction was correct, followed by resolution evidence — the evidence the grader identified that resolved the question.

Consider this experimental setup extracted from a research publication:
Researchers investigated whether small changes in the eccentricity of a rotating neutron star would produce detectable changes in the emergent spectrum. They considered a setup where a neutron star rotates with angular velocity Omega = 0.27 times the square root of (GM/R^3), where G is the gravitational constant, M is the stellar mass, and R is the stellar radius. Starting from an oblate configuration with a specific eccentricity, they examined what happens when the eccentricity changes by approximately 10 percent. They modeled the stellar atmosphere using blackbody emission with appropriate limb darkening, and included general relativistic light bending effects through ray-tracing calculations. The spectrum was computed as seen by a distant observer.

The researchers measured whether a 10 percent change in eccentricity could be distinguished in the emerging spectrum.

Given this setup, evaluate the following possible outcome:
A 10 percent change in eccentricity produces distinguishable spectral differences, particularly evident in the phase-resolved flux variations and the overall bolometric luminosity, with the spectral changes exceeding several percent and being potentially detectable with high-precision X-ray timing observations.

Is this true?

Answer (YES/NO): NO